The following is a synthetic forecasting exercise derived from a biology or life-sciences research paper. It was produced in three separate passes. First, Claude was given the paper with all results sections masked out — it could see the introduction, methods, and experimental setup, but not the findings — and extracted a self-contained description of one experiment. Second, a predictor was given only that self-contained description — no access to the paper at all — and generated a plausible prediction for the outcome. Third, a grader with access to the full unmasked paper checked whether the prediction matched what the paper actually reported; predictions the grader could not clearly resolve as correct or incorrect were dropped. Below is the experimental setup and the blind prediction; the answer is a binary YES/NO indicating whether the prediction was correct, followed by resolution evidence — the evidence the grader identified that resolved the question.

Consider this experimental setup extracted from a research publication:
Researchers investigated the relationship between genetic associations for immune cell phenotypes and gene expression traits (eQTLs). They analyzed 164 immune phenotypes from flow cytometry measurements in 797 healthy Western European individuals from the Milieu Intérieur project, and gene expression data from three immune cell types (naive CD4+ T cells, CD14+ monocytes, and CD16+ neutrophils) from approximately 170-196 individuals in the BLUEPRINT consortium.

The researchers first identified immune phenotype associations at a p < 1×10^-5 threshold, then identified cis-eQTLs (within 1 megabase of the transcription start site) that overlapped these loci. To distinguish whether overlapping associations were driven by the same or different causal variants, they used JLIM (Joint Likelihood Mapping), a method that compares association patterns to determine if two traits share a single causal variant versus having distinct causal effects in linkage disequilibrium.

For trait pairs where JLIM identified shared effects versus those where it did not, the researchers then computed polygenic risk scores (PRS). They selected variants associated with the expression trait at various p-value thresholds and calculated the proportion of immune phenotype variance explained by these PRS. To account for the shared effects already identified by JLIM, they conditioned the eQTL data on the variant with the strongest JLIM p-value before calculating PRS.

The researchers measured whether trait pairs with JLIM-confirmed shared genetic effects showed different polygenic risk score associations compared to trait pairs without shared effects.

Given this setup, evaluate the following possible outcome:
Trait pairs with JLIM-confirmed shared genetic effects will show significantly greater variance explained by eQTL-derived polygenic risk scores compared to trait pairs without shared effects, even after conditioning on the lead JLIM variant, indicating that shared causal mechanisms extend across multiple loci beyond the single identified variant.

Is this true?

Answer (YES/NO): YES